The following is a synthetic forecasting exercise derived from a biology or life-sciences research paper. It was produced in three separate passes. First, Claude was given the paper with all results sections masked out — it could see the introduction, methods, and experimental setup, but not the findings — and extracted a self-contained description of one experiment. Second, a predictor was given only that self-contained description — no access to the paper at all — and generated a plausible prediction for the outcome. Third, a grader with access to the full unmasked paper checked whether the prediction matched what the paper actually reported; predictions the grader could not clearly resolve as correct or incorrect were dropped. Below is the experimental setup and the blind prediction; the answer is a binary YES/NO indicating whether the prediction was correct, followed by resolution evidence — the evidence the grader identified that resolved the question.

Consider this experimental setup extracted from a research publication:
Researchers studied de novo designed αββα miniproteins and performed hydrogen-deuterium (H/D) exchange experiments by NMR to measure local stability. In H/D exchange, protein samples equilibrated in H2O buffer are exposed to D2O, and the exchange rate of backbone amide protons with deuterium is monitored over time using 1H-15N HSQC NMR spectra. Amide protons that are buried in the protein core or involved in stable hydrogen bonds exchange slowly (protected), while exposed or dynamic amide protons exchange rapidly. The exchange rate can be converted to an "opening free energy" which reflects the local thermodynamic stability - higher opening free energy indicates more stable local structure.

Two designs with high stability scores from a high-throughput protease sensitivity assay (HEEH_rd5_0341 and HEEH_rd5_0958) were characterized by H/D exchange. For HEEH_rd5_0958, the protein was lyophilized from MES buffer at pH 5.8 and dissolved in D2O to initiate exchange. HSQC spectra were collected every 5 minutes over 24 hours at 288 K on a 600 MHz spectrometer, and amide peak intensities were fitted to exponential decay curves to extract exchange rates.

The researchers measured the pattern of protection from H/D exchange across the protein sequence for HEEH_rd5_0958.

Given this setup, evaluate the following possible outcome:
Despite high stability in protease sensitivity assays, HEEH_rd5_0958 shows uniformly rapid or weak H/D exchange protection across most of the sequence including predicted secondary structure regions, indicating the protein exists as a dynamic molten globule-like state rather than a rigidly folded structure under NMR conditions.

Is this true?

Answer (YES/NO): NO